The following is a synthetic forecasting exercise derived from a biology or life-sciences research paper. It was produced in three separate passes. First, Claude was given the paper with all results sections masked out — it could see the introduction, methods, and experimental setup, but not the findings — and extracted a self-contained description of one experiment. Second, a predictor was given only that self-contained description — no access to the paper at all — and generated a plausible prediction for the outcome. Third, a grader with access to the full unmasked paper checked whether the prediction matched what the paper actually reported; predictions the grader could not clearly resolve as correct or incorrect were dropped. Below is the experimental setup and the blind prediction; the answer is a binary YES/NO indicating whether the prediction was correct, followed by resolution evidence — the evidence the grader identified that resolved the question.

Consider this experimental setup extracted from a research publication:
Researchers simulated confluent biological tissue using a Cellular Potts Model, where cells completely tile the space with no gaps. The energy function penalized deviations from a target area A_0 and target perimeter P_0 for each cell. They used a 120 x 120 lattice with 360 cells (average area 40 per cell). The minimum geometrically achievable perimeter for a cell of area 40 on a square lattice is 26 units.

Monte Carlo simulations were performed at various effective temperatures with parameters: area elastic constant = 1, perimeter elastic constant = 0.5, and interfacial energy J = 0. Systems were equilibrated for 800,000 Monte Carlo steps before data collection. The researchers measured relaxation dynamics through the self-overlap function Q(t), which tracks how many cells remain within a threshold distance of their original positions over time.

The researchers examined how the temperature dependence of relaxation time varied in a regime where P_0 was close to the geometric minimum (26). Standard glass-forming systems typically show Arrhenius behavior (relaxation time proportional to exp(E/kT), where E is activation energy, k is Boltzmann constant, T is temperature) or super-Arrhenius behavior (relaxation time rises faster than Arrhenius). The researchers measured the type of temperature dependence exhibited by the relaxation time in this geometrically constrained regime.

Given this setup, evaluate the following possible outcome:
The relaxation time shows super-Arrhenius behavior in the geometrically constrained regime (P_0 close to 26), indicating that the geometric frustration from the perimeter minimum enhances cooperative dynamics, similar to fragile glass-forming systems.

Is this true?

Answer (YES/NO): NO